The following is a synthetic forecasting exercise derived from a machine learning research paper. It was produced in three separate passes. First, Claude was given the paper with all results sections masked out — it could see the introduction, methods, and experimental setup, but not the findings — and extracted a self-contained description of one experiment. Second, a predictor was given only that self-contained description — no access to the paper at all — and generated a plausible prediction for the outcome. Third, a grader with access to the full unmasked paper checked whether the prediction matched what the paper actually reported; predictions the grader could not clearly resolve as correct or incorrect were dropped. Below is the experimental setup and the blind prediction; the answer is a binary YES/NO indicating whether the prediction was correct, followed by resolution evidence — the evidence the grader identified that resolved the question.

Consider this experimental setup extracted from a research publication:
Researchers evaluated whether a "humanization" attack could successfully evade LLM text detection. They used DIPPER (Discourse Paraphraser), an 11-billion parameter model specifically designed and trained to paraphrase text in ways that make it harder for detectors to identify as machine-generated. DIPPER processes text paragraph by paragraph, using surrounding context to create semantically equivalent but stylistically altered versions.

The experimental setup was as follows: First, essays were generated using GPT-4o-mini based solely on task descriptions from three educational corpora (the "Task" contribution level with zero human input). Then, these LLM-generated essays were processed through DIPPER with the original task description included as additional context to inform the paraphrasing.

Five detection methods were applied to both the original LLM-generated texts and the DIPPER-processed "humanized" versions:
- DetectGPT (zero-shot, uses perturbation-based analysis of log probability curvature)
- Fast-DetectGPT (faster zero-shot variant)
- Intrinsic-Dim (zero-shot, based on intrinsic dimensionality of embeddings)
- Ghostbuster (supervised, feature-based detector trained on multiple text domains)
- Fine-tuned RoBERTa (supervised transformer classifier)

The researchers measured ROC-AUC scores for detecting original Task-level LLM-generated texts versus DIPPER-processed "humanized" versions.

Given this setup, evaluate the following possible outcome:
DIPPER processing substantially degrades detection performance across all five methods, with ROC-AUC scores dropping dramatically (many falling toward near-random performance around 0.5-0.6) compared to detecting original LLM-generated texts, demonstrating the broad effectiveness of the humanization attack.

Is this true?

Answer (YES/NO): NO